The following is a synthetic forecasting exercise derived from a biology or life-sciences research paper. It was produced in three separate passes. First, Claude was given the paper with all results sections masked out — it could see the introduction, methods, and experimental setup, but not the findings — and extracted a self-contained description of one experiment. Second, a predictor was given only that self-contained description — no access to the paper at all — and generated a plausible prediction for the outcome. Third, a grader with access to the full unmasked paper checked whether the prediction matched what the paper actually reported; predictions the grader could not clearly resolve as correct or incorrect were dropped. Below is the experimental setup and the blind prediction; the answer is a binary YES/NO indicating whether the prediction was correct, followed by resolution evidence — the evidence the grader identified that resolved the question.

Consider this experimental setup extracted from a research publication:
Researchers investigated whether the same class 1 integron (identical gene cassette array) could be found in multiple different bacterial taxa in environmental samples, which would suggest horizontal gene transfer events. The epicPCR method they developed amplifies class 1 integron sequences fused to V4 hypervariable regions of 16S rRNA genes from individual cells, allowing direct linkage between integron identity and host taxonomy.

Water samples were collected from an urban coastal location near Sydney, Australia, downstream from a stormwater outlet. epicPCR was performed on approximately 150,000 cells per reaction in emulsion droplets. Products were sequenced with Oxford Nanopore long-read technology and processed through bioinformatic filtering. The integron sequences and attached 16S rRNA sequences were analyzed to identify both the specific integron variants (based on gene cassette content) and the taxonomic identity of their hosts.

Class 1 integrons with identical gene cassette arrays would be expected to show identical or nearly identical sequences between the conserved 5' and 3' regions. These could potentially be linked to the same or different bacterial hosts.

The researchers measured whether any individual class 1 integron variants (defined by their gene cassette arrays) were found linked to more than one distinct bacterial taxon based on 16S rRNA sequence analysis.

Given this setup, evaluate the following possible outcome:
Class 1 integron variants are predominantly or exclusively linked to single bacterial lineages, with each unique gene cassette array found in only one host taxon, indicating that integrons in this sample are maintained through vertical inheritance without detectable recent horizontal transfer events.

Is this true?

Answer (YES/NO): NO